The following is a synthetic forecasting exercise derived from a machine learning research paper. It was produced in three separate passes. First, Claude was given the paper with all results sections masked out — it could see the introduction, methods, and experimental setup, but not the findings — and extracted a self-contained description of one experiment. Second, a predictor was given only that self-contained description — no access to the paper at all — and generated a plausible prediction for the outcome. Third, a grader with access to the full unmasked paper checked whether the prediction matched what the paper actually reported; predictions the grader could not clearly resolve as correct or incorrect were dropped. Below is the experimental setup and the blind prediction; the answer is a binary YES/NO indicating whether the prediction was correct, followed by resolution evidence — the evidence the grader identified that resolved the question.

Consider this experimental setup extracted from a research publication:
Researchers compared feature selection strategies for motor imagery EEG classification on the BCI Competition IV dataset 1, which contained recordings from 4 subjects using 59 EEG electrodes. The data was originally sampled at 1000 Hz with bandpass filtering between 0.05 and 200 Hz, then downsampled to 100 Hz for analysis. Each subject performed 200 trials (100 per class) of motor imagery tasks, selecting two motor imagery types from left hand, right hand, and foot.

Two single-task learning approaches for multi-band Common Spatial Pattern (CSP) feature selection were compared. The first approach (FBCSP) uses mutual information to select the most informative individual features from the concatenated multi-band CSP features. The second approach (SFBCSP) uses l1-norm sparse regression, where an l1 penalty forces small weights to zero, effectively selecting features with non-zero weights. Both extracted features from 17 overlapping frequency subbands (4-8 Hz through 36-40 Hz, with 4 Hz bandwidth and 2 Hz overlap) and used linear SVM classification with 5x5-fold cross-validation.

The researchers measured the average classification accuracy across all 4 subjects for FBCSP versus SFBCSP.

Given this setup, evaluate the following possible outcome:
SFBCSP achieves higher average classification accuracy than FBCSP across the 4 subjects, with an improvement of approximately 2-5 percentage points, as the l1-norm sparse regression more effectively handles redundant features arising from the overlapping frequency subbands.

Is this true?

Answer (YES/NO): NO